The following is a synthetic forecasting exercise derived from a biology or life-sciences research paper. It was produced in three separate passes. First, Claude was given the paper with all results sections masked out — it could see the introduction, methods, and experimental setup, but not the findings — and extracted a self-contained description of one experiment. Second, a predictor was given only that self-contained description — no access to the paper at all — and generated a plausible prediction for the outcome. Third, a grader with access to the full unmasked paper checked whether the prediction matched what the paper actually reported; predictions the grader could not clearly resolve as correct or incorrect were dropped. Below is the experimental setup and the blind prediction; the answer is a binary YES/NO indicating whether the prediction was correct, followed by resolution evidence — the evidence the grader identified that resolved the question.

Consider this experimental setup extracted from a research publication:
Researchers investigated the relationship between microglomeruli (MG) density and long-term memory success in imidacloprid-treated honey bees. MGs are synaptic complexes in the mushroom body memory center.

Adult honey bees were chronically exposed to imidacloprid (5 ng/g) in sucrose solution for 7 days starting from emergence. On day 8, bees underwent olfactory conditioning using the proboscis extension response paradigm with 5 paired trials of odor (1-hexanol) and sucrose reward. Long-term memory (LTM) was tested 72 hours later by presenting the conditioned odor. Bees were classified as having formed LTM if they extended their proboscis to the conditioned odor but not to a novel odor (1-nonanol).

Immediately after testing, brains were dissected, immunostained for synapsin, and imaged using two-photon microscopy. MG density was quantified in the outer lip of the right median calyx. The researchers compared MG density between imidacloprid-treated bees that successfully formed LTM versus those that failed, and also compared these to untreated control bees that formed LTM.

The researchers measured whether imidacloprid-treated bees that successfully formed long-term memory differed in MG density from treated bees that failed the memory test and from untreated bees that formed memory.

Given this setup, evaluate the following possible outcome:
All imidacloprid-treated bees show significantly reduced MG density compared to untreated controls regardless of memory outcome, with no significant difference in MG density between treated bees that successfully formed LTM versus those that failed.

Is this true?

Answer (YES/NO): NO